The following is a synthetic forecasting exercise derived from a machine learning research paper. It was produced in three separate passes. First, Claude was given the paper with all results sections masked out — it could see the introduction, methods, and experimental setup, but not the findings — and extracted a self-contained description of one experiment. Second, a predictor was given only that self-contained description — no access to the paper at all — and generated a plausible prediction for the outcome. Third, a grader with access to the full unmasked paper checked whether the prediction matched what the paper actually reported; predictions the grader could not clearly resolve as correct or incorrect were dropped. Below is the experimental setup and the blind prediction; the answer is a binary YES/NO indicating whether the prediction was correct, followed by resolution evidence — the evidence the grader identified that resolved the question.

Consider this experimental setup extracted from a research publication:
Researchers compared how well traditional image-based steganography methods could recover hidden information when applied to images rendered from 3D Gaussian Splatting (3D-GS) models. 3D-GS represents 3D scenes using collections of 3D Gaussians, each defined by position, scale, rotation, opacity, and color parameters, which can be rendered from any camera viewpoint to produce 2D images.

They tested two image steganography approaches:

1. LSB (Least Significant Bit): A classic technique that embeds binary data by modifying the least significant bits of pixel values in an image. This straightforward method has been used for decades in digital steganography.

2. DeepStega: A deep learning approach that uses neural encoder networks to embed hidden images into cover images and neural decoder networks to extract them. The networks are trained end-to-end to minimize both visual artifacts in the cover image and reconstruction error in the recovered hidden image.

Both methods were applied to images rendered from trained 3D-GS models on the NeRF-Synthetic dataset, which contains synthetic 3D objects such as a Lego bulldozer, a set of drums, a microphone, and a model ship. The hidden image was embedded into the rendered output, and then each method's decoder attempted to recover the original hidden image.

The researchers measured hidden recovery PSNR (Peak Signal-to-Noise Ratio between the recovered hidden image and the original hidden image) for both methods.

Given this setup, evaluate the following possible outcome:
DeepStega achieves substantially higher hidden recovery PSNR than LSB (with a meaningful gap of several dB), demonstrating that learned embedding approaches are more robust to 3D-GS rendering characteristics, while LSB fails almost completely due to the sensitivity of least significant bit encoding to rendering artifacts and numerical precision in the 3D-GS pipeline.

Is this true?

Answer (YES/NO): NO